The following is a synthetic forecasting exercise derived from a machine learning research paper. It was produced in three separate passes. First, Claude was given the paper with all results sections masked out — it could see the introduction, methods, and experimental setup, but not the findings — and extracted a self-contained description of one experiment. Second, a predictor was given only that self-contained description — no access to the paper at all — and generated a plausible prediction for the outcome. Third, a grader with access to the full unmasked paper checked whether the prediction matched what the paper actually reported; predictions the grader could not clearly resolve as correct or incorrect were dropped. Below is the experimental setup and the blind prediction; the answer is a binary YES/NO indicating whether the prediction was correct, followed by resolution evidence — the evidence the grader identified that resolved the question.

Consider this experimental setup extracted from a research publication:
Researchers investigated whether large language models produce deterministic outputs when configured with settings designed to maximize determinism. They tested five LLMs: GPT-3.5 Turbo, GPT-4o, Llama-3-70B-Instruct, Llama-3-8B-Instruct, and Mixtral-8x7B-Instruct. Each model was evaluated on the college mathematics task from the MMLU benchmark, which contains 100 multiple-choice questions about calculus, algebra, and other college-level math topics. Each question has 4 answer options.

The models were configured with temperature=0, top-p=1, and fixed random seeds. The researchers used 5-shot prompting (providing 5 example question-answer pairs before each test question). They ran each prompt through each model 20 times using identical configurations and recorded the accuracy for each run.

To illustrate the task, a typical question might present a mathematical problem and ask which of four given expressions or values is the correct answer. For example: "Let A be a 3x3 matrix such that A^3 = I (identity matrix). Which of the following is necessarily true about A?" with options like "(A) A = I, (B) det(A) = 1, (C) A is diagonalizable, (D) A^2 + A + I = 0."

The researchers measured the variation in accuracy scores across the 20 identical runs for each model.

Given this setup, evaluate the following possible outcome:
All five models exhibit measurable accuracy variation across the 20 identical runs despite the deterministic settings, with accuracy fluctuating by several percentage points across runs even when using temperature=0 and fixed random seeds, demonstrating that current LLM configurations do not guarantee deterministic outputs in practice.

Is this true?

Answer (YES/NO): NO